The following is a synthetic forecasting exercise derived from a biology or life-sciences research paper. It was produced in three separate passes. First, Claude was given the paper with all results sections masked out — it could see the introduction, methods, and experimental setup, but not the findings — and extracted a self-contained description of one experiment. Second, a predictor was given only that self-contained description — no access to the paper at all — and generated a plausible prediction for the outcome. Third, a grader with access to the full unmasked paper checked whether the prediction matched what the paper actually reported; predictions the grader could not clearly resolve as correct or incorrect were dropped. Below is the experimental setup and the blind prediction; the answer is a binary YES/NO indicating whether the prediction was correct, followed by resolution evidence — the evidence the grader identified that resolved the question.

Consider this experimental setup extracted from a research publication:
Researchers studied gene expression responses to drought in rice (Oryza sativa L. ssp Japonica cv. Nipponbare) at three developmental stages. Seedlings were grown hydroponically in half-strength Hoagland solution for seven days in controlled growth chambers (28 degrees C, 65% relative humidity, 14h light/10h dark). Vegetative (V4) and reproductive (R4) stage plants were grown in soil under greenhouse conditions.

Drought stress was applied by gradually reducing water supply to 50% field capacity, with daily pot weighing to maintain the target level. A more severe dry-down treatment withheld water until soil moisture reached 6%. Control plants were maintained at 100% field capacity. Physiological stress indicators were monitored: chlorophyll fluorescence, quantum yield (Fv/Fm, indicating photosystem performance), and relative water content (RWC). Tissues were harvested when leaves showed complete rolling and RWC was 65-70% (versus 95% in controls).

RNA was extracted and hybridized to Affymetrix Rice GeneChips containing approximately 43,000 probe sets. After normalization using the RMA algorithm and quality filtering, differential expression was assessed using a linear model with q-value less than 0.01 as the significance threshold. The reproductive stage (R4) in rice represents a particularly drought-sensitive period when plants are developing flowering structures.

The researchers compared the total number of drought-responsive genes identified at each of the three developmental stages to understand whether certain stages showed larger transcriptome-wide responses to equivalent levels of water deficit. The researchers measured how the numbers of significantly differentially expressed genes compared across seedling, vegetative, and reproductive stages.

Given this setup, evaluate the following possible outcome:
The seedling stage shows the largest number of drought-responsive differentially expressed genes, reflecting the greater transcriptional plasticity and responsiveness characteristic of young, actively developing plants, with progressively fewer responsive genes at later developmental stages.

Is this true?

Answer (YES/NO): YES